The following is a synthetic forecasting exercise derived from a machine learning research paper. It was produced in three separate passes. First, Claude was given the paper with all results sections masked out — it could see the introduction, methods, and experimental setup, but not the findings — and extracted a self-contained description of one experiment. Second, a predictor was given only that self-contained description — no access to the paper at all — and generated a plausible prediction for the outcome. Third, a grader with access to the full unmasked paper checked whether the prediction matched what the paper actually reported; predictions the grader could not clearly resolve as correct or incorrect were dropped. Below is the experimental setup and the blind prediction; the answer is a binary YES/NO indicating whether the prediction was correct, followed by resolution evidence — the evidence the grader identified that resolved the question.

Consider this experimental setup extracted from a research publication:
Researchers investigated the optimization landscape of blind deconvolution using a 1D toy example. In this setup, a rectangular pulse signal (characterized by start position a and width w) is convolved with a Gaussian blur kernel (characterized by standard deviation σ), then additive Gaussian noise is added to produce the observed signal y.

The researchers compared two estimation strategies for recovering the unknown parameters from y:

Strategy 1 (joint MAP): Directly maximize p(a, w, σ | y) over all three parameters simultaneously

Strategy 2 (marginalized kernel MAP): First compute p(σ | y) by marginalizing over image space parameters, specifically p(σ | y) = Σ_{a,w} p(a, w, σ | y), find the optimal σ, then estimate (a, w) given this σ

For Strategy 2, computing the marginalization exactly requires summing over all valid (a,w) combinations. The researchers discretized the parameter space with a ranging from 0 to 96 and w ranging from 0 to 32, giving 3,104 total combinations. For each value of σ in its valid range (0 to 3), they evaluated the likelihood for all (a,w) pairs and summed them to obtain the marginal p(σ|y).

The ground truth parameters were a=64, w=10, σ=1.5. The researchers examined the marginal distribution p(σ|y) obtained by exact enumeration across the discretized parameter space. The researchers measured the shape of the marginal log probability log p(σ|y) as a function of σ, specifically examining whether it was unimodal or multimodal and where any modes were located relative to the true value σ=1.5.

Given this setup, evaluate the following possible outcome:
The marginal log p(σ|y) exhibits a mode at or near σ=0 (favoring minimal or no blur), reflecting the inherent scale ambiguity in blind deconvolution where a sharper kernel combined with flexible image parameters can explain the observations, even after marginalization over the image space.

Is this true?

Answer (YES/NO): NO